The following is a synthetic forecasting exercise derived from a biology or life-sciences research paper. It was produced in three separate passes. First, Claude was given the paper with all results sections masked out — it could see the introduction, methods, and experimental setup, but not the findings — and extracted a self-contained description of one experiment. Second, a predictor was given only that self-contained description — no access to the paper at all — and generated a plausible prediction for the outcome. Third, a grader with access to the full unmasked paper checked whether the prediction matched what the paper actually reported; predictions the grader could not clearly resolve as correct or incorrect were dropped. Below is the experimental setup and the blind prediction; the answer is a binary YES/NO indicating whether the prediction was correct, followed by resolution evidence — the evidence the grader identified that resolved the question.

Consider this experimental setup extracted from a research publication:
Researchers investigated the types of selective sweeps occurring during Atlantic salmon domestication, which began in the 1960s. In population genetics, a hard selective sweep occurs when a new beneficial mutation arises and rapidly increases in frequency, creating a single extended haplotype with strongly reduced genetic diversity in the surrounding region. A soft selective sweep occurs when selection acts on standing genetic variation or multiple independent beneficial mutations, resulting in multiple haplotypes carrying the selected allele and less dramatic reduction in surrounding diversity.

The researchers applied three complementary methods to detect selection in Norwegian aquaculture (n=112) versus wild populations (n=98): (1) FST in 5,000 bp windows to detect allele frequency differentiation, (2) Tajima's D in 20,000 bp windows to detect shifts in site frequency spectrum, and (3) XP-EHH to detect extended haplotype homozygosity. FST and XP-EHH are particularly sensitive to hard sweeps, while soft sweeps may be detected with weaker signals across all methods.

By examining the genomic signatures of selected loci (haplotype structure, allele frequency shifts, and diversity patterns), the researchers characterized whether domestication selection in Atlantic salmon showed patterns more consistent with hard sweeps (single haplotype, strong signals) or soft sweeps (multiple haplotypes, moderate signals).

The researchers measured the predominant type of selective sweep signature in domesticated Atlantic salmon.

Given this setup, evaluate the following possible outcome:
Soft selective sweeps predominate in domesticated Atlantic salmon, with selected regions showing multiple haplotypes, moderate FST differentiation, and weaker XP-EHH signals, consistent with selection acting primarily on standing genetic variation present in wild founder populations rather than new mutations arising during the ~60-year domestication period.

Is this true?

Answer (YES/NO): NO